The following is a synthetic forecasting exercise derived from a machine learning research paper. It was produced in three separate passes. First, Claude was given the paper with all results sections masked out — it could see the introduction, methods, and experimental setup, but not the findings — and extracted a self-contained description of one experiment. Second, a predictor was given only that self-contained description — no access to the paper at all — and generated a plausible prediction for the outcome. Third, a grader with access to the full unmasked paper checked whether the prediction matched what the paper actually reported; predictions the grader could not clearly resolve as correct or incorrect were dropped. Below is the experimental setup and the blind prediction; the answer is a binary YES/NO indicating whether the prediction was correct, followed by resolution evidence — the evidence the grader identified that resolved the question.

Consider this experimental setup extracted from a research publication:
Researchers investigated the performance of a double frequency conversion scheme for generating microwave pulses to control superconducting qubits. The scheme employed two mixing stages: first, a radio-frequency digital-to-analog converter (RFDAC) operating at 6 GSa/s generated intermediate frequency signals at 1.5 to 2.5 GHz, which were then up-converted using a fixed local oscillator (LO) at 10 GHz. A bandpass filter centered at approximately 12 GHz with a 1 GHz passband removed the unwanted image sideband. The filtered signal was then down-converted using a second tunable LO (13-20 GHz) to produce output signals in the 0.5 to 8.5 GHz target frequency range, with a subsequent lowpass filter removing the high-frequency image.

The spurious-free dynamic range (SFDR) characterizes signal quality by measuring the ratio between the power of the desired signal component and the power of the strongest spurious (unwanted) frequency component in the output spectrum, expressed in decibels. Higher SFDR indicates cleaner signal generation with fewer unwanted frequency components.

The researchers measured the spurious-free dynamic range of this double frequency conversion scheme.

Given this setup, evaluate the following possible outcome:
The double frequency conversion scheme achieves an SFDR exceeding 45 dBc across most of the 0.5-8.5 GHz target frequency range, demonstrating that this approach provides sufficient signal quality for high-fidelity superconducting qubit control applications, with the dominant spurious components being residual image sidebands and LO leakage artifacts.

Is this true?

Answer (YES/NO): NO